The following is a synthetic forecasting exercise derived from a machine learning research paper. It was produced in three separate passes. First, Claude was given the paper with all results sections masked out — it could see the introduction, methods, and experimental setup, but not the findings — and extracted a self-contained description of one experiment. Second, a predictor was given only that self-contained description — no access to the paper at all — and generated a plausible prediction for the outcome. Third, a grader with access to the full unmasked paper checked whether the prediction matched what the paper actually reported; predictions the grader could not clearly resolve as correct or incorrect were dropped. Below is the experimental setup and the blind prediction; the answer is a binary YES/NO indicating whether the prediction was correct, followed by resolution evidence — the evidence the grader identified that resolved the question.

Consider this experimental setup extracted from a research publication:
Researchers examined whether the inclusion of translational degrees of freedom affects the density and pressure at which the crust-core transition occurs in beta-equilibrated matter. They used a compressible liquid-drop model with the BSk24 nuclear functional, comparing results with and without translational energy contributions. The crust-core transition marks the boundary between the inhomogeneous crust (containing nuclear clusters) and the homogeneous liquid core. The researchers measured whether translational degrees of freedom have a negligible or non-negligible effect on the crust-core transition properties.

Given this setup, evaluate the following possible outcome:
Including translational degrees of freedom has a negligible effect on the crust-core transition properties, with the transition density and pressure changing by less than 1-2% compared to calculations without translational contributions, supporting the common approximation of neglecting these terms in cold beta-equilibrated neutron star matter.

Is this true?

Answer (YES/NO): NO